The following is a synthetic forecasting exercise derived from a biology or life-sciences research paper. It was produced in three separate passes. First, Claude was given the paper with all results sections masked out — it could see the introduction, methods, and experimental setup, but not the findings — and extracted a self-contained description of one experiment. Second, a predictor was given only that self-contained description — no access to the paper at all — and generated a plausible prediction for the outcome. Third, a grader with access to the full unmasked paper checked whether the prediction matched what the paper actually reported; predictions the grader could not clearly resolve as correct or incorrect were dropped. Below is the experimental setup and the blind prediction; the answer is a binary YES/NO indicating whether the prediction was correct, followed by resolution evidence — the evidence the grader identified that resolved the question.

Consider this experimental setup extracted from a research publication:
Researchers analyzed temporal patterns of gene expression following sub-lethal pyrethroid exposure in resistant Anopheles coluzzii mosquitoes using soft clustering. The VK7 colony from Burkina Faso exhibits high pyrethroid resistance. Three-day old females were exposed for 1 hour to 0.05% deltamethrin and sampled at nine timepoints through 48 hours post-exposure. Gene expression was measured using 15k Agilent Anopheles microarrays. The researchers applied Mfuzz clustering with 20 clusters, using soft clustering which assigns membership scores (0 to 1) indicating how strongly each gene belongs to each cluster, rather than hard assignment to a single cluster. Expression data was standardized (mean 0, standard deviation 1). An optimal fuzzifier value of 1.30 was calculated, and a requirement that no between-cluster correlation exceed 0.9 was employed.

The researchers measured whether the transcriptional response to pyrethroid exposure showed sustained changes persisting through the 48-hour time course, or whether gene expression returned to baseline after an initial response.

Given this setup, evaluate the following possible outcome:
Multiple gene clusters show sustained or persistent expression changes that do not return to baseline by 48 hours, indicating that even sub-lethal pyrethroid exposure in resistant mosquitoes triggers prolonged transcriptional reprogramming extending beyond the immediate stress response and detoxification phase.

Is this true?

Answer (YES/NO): YES